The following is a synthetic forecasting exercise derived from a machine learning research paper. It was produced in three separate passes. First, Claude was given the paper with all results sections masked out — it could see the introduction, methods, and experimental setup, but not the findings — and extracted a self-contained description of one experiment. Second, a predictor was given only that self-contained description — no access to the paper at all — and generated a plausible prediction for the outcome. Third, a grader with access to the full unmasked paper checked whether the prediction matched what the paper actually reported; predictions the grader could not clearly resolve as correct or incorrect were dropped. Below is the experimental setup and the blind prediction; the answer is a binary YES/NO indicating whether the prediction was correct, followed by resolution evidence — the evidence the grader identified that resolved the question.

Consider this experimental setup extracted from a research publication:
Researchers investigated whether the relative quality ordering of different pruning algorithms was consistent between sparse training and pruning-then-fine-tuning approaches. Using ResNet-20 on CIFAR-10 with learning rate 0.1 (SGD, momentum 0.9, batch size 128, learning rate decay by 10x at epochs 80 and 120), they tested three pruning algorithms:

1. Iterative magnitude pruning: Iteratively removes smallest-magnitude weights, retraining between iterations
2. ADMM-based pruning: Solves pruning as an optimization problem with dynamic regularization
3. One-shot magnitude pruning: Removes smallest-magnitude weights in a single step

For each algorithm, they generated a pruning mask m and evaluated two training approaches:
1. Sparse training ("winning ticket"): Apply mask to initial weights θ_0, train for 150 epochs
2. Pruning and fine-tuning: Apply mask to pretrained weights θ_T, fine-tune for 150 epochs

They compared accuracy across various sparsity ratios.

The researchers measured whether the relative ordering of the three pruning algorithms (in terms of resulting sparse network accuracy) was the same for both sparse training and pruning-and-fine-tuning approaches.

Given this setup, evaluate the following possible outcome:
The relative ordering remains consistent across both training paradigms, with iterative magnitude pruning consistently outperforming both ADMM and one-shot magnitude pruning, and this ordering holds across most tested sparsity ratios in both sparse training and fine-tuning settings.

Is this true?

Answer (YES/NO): NO